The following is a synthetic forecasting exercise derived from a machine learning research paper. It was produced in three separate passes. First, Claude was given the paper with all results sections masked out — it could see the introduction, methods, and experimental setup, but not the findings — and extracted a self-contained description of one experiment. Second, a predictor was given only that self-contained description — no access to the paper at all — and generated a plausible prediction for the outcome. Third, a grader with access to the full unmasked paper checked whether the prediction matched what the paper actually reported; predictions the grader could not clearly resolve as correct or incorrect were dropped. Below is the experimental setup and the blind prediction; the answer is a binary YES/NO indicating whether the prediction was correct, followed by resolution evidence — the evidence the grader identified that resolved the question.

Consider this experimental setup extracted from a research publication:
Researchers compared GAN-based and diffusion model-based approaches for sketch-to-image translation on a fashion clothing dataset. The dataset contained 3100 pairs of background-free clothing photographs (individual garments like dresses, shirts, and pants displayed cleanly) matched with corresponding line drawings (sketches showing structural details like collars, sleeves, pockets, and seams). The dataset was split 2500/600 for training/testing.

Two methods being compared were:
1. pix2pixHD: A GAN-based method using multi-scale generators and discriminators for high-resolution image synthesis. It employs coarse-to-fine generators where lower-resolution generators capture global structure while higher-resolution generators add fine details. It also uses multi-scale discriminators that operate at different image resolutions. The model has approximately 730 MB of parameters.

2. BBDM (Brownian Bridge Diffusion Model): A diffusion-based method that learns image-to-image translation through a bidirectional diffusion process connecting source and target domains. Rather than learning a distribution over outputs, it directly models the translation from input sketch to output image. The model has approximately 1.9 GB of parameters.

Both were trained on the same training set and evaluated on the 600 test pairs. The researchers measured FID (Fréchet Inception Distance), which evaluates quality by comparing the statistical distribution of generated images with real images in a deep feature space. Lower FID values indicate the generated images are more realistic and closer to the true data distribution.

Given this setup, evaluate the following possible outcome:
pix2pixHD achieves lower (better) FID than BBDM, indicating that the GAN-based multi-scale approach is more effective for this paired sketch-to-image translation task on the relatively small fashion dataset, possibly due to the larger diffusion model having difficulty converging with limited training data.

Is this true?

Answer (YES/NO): YES